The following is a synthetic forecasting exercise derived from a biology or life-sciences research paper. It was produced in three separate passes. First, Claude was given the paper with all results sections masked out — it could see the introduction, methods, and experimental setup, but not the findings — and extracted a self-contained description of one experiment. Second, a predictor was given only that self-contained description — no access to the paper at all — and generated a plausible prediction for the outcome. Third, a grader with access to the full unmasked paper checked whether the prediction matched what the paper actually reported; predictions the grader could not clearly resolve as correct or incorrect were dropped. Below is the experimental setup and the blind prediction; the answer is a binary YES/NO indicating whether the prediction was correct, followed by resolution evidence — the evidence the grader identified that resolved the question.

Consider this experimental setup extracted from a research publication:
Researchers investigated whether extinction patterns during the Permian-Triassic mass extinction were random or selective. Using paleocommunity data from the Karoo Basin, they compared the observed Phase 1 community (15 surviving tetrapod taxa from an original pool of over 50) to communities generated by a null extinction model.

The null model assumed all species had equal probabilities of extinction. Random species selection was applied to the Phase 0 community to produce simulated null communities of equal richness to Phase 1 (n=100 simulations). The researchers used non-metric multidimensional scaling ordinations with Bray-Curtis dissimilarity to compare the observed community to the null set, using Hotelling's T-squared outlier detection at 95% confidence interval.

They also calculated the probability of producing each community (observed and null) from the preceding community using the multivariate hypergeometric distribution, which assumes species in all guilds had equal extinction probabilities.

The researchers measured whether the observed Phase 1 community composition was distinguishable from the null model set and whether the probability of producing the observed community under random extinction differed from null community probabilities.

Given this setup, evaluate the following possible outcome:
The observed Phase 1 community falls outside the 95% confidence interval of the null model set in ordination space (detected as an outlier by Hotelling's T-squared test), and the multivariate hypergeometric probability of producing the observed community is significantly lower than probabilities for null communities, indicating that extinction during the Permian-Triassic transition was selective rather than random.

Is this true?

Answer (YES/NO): YES